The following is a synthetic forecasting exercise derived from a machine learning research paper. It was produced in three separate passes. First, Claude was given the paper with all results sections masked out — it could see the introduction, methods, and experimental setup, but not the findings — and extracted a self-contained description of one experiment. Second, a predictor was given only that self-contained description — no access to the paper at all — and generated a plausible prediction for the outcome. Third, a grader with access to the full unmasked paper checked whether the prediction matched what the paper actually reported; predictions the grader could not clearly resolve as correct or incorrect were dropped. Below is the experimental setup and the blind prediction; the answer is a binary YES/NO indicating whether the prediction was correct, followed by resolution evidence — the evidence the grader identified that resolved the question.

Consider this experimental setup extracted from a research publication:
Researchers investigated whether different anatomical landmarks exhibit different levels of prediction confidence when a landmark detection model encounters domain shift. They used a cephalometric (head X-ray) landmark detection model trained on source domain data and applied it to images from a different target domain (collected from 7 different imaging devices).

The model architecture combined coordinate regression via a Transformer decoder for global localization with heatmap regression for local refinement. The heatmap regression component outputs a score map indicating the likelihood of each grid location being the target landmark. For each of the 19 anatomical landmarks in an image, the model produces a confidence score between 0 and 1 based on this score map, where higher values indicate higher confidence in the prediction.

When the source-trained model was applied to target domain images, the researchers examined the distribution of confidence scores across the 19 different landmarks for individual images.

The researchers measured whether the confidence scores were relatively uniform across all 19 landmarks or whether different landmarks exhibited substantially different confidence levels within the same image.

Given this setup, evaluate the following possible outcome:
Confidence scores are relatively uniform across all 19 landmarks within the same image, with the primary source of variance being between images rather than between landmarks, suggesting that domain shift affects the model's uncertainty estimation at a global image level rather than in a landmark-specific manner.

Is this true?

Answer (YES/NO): NO